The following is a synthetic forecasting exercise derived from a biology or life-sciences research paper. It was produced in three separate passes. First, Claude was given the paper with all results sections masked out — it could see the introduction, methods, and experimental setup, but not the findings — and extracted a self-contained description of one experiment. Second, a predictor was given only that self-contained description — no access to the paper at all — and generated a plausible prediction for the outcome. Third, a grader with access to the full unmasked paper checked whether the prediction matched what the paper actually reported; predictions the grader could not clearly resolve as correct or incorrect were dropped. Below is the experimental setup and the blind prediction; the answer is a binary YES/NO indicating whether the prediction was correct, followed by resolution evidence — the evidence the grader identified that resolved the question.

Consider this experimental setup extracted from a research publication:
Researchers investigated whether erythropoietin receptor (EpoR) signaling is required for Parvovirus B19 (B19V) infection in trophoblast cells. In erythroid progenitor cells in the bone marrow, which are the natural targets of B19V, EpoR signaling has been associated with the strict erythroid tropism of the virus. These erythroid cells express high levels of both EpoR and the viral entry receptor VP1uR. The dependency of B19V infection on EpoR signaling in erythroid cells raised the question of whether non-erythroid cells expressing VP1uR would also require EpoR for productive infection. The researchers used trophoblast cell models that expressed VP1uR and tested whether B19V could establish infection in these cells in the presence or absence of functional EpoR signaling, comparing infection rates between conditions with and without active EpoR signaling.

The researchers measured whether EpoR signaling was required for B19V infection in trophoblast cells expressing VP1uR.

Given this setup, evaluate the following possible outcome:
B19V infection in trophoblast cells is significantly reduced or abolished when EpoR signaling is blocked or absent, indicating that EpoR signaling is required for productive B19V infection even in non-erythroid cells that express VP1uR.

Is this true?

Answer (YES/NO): NO